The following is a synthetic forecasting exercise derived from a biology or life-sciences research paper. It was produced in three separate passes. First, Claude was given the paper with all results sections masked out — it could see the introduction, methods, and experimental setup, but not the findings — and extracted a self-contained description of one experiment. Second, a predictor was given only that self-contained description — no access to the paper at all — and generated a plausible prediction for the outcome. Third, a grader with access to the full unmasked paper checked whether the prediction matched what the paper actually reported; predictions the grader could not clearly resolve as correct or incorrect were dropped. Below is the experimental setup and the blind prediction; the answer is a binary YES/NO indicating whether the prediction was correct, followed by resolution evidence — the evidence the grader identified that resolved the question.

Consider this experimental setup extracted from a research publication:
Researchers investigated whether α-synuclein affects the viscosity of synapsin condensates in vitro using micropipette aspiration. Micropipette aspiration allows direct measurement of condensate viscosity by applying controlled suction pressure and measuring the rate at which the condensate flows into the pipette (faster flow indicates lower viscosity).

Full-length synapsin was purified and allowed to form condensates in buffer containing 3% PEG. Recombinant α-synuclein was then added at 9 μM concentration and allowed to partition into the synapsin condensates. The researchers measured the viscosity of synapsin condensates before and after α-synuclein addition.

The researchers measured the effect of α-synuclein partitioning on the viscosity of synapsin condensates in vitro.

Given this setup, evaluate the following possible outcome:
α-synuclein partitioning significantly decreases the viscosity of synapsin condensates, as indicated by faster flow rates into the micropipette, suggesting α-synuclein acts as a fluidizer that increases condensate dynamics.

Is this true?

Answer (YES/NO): NO